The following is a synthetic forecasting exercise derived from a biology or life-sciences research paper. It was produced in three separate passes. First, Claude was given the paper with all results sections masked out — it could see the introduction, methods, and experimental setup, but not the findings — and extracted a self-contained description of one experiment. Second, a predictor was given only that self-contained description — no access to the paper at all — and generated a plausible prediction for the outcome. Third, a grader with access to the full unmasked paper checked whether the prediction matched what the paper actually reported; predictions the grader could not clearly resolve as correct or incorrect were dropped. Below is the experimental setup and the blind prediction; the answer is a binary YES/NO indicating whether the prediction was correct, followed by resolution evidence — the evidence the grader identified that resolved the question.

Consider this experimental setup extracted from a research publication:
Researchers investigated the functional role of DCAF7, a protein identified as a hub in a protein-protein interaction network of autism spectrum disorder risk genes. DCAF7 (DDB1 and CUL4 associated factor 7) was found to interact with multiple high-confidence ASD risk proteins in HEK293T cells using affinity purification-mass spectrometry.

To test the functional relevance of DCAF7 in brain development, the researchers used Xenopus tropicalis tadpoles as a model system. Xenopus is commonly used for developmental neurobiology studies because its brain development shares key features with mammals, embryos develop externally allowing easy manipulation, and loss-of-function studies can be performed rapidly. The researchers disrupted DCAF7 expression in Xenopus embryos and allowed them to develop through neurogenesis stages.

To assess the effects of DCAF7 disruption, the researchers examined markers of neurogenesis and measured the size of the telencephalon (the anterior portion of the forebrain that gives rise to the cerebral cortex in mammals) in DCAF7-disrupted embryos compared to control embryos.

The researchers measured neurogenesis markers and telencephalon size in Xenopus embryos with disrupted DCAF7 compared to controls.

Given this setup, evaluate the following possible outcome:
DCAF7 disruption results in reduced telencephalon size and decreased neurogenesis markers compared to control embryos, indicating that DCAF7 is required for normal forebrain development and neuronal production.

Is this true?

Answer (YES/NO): YES